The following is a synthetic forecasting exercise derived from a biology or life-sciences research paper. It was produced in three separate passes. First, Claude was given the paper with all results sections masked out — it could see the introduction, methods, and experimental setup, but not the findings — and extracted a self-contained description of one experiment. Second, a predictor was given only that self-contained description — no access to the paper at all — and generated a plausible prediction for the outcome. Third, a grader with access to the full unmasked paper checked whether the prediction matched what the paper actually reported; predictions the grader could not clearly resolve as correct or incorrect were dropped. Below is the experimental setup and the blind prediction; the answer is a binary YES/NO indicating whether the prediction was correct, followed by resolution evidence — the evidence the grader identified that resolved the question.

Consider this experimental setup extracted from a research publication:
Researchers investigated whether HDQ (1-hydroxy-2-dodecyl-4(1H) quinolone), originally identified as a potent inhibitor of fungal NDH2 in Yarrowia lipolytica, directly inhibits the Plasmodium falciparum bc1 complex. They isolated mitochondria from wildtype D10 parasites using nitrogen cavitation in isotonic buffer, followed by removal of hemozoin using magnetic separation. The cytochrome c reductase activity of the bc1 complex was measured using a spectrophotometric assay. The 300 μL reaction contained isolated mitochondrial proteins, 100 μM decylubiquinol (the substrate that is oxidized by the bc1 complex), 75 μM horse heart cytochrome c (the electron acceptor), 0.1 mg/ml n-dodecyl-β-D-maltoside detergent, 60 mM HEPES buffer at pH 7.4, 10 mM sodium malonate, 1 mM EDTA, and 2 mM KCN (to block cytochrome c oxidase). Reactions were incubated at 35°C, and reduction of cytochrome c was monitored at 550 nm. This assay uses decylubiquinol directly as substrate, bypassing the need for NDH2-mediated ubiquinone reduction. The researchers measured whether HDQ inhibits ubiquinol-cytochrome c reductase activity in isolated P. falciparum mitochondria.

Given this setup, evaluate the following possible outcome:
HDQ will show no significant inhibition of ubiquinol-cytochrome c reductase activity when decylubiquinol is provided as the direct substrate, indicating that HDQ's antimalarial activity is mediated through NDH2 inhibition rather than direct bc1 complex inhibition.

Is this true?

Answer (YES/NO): NO